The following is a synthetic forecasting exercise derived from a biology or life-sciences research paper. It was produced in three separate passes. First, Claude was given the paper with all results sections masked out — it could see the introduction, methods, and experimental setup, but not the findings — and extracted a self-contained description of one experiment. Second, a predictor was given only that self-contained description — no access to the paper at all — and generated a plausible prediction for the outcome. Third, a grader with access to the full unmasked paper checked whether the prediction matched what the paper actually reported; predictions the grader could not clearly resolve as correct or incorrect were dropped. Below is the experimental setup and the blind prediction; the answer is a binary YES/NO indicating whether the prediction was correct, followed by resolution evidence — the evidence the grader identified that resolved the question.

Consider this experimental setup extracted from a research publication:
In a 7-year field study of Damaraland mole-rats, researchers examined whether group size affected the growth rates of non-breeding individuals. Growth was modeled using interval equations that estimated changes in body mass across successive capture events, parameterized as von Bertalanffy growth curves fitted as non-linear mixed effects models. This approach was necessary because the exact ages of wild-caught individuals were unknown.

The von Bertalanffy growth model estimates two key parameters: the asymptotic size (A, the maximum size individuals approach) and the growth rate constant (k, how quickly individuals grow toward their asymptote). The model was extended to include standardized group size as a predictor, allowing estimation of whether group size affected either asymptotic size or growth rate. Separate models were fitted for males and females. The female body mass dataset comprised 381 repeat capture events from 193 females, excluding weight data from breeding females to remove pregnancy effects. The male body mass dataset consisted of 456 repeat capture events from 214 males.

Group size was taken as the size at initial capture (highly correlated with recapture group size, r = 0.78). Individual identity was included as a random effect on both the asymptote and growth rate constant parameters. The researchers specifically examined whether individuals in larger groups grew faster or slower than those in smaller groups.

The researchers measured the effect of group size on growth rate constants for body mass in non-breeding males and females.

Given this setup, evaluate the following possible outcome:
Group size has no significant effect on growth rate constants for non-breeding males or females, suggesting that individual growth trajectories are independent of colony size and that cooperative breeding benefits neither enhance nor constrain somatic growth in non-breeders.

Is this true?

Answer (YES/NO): NO